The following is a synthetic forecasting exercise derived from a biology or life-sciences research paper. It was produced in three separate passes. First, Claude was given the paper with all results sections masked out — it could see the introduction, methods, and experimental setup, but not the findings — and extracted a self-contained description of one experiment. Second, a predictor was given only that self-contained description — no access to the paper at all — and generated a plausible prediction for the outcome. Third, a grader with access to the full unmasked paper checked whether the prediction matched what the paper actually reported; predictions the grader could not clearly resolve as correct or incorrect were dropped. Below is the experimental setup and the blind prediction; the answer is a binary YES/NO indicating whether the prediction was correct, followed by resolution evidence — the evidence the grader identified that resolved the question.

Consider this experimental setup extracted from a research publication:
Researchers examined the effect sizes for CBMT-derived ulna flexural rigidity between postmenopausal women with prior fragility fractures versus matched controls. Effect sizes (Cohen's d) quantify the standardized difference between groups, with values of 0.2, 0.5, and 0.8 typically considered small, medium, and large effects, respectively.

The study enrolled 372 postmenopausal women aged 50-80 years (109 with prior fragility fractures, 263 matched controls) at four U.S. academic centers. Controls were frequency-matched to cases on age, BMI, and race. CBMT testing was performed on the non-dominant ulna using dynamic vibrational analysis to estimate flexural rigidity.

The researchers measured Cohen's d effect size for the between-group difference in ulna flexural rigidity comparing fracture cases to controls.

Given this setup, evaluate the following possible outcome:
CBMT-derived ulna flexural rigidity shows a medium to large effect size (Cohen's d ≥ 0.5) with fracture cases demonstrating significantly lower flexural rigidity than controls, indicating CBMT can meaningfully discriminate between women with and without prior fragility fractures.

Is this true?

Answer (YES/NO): YES